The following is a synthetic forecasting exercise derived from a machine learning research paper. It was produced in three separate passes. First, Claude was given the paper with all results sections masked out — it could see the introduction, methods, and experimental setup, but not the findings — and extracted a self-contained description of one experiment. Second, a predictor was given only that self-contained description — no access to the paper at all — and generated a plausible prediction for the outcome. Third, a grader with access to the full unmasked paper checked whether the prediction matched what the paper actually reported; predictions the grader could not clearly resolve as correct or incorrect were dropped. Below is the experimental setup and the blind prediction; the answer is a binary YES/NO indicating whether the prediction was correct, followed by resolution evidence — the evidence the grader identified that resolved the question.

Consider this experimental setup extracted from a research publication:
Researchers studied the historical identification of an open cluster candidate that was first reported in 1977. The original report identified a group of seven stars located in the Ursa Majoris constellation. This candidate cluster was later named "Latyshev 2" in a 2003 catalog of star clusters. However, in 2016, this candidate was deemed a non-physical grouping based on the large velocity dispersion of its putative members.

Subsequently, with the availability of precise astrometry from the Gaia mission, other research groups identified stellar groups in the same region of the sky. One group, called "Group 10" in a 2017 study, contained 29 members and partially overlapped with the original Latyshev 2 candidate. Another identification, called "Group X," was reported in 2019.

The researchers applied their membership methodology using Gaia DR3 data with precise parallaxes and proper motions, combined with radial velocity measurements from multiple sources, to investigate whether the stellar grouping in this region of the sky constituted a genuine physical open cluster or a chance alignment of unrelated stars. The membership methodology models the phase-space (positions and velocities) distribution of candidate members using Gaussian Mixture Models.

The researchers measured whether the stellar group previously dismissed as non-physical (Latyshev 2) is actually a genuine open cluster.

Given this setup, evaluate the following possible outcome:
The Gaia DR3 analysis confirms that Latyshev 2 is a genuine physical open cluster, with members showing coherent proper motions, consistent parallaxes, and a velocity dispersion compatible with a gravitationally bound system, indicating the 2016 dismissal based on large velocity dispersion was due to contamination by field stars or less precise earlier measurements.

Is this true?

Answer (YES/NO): YES